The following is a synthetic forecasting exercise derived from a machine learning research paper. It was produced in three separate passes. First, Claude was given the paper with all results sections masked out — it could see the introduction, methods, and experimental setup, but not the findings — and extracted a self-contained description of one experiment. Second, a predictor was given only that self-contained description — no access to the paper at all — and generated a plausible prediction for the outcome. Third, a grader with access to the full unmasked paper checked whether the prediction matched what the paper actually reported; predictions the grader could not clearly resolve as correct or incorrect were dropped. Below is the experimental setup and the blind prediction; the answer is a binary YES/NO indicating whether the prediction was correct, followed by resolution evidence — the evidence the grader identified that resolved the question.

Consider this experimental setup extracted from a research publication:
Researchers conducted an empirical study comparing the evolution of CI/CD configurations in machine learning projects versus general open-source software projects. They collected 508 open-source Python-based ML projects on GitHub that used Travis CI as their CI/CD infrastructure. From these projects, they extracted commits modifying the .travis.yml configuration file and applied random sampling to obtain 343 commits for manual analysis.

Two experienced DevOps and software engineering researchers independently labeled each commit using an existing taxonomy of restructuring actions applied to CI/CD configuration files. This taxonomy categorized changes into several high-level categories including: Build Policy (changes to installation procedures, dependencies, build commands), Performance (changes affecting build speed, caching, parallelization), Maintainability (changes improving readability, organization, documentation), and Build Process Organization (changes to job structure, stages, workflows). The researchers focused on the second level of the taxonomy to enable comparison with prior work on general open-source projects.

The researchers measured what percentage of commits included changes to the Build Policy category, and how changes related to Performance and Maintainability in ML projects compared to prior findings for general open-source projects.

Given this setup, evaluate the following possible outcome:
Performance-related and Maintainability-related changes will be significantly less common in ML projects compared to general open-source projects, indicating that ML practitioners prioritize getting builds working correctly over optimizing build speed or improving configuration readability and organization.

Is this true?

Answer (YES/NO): YES